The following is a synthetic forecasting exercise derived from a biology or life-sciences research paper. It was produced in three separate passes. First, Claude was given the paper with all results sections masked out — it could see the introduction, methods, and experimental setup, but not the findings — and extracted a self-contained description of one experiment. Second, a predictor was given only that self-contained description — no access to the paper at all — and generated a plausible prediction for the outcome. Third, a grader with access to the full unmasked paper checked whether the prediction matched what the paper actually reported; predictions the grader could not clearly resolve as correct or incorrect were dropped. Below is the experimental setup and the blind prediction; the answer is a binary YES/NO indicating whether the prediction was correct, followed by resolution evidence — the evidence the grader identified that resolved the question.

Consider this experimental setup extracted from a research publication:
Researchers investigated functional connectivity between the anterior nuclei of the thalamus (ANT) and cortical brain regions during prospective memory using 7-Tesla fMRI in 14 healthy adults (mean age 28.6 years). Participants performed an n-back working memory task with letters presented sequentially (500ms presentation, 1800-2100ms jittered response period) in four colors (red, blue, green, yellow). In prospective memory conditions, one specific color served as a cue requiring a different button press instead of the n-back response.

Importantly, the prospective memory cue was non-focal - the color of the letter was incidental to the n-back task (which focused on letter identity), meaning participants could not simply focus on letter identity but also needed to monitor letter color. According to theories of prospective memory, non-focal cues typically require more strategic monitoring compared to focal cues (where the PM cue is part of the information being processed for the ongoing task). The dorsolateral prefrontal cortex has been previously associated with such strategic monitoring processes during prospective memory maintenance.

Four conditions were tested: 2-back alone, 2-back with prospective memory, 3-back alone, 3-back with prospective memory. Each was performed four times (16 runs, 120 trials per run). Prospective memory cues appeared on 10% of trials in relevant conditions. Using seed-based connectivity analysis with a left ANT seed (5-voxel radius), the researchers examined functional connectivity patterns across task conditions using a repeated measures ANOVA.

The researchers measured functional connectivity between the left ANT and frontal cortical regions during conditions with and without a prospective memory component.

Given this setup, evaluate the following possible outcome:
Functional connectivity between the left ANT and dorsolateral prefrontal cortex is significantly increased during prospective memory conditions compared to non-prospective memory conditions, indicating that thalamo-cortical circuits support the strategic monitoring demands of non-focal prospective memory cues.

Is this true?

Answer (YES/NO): YES